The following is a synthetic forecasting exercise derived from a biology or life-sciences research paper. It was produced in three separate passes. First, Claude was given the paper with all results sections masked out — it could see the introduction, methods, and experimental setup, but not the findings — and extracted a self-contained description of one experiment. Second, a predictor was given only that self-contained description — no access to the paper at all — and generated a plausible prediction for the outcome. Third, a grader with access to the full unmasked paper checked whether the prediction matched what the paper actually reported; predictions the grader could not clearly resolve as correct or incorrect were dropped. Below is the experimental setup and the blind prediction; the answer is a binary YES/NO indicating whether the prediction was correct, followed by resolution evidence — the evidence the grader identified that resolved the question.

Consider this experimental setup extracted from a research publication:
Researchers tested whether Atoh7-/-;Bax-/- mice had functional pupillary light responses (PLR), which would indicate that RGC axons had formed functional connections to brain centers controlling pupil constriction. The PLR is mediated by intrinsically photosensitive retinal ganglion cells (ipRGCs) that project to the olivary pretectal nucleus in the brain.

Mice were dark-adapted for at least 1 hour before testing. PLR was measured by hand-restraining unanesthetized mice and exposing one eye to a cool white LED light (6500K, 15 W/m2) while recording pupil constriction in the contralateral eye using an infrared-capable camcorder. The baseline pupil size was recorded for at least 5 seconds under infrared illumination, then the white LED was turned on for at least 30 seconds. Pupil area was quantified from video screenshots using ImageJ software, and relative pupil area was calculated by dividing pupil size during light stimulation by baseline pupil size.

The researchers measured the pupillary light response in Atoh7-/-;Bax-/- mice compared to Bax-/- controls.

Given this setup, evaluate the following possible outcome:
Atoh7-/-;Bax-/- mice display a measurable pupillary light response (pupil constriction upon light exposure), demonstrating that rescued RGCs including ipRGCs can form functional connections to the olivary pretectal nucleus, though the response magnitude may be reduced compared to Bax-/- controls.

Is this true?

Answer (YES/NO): YES